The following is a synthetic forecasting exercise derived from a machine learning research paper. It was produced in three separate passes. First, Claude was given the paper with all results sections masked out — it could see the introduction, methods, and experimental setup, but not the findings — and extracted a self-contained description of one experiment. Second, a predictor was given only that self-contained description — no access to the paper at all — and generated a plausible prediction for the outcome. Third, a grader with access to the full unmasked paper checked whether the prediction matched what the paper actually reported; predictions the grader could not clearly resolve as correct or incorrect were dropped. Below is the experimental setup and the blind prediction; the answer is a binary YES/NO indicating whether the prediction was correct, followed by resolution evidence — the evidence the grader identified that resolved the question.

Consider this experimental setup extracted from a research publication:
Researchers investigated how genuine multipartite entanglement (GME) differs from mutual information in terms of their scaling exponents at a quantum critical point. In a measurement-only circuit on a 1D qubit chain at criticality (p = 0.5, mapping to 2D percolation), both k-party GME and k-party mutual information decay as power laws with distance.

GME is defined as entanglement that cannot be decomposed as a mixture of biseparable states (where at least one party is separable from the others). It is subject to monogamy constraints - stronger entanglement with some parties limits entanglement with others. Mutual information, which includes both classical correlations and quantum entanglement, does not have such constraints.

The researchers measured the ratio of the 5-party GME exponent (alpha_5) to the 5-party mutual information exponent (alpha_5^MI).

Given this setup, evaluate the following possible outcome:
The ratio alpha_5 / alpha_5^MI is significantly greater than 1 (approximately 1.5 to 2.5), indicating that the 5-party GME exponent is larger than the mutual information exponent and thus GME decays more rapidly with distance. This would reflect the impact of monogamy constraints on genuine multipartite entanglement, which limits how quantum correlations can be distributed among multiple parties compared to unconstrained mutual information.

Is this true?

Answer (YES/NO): NO